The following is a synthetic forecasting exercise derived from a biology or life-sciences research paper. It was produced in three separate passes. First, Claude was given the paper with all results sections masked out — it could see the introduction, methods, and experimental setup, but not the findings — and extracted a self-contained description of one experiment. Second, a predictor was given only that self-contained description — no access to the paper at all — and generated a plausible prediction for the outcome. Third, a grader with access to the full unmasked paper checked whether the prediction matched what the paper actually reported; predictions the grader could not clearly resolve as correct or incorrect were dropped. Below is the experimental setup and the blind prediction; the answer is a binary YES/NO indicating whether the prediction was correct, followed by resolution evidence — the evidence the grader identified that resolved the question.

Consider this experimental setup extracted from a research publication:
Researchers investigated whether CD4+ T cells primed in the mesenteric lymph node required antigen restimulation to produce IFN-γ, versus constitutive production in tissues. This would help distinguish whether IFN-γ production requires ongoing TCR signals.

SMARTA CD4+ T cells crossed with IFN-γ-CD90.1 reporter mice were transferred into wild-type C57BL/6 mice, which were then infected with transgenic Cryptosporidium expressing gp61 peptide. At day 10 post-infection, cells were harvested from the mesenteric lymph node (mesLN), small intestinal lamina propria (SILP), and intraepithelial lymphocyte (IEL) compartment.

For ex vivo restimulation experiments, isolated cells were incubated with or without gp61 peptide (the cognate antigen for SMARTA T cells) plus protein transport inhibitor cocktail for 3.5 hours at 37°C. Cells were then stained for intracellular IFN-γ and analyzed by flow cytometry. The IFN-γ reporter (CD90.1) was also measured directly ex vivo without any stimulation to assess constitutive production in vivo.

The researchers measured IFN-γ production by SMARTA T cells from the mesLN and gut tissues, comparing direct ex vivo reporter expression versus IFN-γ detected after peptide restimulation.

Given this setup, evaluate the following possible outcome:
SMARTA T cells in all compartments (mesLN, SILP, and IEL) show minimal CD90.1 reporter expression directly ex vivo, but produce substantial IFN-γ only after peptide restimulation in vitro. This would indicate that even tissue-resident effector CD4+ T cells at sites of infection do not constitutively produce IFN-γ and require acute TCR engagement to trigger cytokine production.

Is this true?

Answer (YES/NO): NO